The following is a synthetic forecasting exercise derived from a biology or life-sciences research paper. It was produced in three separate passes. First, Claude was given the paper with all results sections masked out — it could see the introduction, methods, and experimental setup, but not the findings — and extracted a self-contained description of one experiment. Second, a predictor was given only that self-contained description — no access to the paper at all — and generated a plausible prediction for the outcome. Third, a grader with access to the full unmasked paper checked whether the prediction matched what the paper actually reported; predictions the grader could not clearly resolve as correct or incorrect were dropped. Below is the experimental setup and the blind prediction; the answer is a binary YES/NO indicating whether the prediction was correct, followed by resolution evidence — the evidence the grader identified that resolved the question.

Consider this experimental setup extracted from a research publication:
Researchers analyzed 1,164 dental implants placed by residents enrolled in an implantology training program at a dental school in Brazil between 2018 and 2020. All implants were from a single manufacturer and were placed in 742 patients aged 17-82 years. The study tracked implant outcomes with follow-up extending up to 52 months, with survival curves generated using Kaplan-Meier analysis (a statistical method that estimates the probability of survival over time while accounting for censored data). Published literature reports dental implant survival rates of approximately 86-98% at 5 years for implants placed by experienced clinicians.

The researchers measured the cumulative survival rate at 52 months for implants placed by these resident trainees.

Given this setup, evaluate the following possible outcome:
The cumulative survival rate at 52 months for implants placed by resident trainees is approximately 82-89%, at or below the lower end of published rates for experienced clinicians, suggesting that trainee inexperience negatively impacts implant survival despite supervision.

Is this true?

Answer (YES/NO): NO